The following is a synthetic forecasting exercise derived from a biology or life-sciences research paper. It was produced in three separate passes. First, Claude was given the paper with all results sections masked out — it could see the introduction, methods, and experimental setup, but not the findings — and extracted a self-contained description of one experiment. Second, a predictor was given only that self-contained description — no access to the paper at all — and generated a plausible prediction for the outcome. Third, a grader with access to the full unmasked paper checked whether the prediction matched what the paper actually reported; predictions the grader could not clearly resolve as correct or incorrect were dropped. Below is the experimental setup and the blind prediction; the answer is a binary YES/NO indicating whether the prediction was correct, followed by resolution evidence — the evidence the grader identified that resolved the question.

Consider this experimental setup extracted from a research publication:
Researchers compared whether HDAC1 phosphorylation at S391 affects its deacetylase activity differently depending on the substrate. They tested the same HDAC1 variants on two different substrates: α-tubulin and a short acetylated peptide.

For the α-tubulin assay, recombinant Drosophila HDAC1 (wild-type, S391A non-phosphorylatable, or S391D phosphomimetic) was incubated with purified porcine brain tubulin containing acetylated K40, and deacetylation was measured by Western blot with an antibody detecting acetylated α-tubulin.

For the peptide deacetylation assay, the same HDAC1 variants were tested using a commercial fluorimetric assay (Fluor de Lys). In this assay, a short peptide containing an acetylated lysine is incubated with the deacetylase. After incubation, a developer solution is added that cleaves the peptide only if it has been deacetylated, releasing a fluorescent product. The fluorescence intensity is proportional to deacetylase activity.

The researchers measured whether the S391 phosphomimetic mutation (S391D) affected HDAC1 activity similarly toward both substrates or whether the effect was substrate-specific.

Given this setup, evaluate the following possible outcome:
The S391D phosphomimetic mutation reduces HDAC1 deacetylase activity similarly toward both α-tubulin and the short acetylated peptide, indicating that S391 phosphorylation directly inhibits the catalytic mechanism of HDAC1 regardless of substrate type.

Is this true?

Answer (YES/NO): NO